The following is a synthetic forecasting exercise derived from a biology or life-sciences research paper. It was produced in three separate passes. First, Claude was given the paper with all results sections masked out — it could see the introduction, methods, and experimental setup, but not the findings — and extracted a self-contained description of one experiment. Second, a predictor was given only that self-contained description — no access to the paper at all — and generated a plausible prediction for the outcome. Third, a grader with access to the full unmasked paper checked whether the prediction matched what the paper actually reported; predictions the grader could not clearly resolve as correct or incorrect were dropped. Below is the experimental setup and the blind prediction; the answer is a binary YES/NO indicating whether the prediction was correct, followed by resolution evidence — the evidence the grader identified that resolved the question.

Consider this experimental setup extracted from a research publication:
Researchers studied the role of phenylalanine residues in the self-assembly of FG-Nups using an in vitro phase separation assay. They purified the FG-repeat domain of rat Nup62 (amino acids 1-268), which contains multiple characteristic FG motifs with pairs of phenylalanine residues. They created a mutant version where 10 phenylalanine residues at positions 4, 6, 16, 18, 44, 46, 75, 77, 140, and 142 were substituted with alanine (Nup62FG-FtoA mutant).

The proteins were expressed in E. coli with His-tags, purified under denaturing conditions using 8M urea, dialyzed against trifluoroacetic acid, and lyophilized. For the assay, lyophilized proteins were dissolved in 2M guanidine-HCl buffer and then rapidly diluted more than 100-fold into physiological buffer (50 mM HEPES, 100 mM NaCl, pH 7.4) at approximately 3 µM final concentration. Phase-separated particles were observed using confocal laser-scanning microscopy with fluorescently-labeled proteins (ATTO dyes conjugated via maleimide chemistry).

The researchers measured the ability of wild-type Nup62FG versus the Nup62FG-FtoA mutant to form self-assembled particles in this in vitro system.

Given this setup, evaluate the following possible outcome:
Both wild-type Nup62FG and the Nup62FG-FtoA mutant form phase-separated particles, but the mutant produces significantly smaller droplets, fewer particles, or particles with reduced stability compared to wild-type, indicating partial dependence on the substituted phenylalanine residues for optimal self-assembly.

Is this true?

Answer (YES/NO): NO